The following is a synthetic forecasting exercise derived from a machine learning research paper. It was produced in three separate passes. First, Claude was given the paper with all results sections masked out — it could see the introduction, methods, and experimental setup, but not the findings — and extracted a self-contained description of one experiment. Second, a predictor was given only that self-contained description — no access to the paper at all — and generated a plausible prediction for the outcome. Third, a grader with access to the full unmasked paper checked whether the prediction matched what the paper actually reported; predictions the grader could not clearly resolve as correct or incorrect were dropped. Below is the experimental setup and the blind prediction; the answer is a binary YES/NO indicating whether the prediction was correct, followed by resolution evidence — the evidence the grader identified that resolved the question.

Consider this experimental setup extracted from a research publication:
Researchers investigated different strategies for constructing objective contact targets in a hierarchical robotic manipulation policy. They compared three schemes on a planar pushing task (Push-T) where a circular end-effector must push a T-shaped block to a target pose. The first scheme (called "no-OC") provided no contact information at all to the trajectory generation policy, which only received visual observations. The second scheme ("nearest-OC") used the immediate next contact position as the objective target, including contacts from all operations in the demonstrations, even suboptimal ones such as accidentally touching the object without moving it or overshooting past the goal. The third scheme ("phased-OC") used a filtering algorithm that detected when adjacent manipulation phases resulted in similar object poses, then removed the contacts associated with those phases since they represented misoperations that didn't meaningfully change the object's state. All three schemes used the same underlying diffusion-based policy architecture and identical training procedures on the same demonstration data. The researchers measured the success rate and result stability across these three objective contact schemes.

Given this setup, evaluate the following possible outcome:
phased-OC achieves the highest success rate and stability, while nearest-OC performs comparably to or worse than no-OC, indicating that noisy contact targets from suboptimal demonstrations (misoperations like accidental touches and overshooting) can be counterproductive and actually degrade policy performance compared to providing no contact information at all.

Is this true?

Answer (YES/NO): NO